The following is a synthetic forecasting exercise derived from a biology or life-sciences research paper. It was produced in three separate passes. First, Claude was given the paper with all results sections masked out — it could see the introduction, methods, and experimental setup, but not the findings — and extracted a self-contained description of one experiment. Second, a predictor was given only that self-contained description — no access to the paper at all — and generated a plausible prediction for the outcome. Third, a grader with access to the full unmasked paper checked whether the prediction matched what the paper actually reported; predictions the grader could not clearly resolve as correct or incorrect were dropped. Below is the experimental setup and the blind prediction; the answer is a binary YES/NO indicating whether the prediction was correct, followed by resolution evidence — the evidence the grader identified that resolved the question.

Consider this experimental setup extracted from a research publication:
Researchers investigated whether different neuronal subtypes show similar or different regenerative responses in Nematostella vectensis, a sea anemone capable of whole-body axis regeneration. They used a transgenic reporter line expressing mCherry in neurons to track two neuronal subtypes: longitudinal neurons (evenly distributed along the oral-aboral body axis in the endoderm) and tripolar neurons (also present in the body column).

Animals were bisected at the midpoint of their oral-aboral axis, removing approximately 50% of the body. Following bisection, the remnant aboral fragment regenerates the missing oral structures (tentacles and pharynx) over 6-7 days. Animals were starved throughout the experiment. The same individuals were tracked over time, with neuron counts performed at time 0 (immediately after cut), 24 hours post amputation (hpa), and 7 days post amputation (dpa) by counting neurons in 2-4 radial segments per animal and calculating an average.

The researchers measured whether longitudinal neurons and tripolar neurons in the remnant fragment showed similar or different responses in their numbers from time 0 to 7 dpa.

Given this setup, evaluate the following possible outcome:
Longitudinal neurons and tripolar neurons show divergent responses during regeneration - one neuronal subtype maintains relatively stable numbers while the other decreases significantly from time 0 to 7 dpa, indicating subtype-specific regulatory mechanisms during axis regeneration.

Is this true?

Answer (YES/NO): NO